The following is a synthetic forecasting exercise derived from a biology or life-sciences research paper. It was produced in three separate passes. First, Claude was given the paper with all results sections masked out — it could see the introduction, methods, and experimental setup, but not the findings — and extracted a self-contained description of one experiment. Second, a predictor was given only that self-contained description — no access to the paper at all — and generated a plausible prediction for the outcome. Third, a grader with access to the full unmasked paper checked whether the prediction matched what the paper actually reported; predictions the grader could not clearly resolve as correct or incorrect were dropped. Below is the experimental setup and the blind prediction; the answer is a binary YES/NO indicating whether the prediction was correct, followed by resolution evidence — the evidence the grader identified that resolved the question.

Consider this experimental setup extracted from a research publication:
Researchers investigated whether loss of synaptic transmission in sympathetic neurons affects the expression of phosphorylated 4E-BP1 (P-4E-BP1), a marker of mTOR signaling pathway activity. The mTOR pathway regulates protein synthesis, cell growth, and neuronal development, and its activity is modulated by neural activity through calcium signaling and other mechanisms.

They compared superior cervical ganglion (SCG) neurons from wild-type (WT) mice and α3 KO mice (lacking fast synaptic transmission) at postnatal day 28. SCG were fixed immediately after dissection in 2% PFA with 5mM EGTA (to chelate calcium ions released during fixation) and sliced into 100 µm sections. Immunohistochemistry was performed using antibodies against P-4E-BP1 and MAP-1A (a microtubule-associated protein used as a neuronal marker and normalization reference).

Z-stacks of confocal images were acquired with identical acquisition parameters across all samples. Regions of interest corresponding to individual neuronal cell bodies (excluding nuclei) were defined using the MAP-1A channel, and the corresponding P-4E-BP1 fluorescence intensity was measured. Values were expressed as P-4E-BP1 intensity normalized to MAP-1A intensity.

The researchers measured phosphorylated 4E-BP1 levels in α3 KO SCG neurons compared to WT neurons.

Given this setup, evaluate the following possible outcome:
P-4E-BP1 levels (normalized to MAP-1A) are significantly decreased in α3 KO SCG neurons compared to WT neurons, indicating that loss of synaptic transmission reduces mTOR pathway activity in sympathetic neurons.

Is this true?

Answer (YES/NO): YES